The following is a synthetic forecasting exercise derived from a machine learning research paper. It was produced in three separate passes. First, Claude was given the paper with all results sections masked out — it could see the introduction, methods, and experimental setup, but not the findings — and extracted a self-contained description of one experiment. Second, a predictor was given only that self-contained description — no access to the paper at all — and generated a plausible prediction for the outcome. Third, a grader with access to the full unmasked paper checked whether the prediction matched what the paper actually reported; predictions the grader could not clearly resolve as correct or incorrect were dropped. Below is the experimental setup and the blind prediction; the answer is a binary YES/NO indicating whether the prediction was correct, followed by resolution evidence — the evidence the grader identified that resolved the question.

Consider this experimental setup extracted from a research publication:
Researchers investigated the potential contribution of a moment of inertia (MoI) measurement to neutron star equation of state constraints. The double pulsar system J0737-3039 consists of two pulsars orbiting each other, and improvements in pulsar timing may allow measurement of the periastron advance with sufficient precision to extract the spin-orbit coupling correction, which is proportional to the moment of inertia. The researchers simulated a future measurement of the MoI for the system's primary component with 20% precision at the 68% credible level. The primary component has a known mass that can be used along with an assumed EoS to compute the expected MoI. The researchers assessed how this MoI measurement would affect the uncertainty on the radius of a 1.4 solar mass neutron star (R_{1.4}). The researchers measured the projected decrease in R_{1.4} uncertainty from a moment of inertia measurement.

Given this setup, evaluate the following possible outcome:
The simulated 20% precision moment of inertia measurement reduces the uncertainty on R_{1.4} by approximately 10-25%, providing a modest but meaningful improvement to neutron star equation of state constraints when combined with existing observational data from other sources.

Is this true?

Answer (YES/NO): NO